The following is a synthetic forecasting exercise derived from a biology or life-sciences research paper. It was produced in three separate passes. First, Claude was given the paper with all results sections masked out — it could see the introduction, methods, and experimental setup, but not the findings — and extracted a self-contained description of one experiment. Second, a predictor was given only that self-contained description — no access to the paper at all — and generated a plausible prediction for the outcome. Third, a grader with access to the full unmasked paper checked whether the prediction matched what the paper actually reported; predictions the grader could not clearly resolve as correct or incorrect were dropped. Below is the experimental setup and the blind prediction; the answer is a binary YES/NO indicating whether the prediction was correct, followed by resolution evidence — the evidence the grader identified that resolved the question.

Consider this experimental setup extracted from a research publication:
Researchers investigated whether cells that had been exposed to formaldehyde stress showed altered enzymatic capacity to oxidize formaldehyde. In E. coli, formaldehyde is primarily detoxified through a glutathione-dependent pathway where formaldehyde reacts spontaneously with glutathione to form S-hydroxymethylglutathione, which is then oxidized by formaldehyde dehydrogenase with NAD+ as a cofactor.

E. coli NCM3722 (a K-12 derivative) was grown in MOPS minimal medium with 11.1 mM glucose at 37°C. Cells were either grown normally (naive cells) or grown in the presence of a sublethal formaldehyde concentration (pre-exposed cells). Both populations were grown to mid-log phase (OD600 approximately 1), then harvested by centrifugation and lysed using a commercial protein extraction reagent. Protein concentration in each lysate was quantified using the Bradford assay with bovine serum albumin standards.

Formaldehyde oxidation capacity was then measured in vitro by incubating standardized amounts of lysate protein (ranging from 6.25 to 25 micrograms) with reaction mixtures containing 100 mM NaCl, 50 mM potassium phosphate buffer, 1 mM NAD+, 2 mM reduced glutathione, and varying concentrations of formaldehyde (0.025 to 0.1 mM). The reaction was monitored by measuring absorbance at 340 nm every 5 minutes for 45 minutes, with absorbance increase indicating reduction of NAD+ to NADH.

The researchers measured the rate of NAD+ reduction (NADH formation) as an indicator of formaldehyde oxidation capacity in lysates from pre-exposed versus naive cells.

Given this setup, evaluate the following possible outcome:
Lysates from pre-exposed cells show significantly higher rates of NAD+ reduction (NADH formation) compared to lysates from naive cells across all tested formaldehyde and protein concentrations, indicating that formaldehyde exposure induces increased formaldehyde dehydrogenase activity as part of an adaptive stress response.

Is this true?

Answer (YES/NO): YES